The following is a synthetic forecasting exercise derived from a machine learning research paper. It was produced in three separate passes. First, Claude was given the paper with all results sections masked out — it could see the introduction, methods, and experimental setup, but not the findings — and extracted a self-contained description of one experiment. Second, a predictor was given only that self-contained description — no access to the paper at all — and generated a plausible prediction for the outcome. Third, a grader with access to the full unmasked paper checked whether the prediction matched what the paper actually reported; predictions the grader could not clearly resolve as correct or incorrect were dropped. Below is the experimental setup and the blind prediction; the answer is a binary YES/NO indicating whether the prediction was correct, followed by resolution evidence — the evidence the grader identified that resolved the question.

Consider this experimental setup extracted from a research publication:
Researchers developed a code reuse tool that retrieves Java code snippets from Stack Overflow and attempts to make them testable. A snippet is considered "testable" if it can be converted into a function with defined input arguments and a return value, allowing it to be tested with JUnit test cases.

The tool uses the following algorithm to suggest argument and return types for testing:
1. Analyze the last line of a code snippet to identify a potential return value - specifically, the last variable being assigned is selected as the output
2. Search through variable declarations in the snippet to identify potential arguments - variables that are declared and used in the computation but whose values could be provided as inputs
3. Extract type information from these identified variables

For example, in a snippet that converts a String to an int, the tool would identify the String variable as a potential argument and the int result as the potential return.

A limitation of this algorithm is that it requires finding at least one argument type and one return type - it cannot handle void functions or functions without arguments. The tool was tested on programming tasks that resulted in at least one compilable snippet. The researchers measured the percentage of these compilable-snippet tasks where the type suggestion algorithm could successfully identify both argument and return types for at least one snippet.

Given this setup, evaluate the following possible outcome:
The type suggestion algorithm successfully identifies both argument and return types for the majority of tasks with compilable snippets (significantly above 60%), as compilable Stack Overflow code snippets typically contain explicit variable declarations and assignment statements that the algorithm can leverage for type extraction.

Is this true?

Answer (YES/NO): NO